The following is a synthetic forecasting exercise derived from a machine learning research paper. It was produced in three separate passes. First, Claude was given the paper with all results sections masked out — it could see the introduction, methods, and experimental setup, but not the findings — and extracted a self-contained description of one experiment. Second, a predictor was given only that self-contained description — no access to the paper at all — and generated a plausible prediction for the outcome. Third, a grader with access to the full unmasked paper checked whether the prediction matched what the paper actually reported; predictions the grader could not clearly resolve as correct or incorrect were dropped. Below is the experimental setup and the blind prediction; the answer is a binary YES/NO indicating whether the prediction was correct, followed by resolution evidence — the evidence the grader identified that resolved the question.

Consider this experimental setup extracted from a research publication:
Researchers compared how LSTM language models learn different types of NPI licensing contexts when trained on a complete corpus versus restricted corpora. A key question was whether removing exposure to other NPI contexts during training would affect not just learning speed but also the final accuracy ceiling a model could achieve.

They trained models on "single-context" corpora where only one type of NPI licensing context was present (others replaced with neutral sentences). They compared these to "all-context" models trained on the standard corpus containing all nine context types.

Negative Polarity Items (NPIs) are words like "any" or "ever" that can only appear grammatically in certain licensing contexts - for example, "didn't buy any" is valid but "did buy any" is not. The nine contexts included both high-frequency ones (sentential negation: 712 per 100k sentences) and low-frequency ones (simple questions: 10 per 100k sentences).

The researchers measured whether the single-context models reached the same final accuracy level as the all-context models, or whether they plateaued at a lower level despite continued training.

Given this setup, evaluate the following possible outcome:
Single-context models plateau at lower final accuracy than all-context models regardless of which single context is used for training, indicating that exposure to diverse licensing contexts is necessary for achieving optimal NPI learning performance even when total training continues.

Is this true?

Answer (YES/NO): NO